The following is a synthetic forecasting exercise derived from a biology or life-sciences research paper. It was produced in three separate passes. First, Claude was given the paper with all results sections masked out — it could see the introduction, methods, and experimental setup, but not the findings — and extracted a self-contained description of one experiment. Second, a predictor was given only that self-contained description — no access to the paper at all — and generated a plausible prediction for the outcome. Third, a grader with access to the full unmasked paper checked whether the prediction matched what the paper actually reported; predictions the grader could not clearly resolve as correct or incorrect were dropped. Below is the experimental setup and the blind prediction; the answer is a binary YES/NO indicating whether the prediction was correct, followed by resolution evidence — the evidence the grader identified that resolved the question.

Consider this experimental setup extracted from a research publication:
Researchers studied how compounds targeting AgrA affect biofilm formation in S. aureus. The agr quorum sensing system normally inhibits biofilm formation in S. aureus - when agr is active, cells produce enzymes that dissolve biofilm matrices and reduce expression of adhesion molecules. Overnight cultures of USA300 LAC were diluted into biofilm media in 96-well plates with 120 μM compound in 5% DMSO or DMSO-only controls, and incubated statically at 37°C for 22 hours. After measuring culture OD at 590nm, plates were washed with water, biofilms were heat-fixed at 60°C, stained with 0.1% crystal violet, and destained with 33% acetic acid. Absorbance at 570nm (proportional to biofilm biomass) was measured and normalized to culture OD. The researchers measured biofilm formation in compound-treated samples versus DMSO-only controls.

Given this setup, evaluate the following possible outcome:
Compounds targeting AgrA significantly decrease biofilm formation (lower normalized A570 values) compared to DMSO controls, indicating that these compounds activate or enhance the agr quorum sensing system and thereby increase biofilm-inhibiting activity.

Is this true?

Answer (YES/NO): NO